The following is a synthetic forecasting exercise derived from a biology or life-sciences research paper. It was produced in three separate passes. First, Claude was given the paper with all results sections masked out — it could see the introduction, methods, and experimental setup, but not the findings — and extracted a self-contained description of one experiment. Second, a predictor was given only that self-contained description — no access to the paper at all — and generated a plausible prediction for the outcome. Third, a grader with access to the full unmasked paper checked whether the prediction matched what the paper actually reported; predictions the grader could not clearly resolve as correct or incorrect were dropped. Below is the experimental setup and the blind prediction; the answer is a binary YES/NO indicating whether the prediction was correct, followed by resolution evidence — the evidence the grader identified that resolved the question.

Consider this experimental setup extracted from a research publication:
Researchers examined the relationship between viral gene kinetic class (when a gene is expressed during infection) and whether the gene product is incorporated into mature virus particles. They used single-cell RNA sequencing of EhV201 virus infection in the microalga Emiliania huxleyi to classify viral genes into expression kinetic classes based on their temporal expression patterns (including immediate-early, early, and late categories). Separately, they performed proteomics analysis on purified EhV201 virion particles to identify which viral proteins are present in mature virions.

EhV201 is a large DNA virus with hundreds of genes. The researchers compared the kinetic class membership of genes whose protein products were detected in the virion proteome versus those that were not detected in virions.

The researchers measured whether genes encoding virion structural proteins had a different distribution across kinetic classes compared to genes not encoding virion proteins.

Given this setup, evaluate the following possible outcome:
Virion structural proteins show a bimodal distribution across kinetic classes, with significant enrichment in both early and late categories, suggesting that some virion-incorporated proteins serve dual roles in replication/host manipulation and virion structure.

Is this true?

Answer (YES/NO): NO